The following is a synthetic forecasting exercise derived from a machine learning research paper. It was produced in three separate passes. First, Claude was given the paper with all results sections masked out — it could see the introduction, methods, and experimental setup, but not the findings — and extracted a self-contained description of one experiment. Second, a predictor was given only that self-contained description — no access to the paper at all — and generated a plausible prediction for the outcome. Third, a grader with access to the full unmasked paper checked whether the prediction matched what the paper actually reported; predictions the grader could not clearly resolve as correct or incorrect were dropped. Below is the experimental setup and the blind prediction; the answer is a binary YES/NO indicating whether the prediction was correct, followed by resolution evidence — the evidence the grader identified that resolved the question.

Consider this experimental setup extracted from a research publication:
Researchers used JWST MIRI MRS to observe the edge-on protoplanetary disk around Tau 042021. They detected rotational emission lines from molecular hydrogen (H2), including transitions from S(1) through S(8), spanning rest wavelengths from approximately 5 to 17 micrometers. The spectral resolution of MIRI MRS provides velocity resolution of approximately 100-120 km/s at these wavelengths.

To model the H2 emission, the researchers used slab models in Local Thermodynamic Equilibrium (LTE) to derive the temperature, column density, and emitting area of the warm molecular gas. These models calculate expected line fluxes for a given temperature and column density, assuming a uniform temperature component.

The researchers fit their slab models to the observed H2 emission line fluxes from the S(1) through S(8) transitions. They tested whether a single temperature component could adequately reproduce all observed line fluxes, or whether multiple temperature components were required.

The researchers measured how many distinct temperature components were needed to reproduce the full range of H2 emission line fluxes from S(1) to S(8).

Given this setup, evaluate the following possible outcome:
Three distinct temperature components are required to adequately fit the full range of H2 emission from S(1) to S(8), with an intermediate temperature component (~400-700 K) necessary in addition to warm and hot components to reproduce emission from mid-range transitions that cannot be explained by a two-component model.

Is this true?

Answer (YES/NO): NO